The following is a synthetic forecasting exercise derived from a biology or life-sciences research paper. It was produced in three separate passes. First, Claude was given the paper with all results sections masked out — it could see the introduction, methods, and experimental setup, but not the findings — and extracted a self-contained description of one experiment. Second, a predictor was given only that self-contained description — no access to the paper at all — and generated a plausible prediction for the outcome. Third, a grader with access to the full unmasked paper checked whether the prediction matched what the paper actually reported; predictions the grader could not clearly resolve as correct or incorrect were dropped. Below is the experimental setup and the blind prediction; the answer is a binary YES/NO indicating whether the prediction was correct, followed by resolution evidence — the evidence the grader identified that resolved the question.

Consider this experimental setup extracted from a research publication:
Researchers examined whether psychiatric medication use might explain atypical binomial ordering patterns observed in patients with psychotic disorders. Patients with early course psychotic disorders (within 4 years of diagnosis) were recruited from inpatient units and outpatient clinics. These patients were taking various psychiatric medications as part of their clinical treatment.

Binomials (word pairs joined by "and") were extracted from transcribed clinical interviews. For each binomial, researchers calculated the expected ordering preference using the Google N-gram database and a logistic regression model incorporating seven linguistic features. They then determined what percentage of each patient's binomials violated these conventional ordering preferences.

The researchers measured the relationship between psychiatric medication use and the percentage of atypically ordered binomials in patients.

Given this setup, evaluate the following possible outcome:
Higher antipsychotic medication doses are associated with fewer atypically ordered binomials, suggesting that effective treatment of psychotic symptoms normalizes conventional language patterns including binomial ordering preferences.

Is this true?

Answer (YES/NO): NO